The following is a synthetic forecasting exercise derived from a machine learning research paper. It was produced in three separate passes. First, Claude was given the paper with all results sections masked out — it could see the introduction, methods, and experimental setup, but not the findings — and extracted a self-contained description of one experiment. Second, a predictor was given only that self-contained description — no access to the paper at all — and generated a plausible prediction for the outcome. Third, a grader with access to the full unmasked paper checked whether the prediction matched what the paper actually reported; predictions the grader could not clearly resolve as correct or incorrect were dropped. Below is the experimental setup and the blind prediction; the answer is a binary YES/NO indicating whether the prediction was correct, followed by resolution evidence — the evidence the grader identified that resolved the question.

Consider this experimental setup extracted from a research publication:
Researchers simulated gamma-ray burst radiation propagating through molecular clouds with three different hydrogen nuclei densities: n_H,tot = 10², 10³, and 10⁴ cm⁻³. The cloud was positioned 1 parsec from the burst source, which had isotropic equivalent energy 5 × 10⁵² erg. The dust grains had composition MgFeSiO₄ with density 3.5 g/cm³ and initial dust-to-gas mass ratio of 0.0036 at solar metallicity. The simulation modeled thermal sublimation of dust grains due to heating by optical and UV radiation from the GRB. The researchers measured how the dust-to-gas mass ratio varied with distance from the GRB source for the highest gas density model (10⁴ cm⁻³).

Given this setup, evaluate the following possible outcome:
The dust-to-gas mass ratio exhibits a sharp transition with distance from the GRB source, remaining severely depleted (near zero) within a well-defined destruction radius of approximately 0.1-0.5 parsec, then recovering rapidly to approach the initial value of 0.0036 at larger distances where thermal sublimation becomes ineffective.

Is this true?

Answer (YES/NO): NO